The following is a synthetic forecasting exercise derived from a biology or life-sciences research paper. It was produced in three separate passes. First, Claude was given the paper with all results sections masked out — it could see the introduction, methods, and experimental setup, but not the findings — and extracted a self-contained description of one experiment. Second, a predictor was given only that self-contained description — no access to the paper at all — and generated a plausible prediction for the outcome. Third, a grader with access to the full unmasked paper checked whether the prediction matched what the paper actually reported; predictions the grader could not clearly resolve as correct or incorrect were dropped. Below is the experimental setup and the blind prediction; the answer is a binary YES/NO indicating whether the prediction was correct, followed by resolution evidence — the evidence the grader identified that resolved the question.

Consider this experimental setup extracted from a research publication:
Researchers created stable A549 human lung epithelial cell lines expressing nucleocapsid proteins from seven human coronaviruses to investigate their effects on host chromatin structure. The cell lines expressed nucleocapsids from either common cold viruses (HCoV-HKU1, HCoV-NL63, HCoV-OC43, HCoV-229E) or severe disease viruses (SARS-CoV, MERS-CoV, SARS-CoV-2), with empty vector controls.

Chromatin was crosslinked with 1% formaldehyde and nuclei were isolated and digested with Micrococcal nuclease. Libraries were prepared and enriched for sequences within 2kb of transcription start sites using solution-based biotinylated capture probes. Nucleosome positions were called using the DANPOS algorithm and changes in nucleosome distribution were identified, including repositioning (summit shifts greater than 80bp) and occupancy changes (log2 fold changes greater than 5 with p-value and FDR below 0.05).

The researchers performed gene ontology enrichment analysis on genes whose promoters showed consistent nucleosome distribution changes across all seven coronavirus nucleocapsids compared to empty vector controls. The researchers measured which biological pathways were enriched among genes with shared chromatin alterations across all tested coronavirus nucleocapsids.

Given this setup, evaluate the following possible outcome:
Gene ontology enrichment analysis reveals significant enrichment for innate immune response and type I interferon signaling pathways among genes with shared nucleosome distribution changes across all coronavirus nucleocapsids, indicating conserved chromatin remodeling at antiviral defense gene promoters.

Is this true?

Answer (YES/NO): NO